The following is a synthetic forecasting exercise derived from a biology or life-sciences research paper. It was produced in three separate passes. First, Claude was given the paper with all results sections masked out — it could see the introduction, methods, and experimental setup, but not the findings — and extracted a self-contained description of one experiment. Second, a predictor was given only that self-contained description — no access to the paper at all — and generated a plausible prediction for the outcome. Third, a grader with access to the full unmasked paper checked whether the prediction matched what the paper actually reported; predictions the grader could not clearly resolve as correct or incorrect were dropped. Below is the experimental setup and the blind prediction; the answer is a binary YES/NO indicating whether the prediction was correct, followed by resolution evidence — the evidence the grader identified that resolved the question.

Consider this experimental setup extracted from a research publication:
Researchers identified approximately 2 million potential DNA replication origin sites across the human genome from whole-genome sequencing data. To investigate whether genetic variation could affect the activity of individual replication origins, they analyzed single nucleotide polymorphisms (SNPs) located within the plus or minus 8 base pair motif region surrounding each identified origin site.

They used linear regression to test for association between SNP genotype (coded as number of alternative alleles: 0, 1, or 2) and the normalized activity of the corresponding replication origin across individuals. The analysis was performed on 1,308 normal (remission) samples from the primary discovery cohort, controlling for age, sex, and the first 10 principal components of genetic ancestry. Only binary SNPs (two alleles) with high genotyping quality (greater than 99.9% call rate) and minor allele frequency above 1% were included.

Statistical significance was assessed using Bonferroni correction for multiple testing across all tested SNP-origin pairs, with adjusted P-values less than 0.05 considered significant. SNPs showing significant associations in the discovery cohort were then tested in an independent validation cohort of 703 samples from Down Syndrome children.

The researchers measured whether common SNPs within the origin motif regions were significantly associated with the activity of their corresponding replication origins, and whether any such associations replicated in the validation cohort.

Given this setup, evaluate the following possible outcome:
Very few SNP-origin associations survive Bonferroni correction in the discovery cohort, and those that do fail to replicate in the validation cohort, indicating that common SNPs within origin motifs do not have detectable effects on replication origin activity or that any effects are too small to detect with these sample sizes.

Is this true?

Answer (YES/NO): NO